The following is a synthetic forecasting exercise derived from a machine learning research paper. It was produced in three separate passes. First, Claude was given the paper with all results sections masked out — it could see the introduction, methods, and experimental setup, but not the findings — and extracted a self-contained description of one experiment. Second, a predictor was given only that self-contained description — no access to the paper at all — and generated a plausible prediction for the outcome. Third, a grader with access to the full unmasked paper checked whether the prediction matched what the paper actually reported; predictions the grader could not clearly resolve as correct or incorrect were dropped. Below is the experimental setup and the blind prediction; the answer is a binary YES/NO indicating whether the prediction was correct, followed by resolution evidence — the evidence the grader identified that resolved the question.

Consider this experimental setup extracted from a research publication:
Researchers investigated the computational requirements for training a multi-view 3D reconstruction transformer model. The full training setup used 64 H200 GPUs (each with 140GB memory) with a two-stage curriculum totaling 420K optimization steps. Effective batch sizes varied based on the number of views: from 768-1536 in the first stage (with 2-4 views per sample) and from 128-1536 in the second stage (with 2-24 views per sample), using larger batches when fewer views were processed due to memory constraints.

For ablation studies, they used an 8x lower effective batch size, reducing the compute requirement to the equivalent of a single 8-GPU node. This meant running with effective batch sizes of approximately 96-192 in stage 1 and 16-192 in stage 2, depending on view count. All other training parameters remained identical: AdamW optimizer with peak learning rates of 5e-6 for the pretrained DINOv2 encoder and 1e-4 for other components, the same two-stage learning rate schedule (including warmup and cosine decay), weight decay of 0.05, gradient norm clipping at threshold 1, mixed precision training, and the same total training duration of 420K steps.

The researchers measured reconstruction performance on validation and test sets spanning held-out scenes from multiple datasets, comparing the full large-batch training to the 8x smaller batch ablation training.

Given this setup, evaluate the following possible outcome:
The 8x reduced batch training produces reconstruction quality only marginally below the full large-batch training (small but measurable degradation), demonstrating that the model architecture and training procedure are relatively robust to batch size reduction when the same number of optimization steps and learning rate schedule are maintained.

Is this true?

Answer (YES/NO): YES